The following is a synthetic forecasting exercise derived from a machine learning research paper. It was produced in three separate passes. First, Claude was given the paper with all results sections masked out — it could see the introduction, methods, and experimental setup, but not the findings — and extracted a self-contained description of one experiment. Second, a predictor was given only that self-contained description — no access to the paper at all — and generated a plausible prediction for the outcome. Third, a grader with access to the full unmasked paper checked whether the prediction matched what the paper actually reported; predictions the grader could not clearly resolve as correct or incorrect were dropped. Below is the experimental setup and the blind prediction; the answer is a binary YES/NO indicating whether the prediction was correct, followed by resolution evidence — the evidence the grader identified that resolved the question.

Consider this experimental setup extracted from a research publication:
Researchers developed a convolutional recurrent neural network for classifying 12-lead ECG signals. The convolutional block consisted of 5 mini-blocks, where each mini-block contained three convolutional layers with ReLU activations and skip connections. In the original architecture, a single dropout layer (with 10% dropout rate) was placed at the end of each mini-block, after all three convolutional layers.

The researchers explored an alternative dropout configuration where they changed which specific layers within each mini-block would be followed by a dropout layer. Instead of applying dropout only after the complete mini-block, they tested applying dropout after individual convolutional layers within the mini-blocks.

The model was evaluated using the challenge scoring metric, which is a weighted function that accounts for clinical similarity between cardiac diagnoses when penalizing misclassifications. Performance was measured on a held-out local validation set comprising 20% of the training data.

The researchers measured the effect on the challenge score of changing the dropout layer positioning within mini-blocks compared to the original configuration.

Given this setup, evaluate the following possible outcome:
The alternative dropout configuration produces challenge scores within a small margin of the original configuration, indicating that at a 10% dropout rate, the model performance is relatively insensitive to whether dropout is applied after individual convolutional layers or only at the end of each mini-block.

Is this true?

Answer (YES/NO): NO